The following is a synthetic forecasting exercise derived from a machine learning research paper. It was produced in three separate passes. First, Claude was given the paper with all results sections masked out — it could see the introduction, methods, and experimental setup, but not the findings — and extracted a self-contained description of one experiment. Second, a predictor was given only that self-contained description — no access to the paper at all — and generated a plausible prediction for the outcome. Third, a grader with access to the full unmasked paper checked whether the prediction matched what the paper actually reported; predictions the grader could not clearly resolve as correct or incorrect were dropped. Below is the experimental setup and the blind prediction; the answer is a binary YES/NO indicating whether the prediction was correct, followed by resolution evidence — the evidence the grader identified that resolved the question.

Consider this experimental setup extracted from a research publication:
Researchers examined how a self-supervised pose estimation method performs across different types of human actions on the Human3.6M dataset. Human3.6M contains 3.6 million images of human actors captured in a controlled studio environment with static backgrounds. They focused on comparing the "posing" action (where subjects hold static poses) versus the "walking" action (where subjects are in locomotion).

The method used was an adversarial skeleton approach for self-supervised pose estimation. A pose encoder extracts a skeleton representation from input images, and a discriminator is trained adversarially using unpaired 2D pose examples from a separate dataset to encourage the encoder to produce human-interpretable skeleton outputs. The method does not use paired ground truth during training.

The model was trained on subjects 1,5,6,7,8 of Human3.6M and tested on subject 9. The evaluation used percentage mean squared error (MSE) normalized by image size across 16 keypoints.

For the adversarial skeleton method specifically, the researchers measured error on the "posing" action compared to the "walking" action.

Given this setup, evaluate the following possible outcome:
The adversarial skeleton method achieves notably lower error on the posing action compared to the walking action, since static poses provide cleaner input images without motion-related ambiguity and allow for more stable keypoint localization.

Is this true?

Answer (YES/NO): YES